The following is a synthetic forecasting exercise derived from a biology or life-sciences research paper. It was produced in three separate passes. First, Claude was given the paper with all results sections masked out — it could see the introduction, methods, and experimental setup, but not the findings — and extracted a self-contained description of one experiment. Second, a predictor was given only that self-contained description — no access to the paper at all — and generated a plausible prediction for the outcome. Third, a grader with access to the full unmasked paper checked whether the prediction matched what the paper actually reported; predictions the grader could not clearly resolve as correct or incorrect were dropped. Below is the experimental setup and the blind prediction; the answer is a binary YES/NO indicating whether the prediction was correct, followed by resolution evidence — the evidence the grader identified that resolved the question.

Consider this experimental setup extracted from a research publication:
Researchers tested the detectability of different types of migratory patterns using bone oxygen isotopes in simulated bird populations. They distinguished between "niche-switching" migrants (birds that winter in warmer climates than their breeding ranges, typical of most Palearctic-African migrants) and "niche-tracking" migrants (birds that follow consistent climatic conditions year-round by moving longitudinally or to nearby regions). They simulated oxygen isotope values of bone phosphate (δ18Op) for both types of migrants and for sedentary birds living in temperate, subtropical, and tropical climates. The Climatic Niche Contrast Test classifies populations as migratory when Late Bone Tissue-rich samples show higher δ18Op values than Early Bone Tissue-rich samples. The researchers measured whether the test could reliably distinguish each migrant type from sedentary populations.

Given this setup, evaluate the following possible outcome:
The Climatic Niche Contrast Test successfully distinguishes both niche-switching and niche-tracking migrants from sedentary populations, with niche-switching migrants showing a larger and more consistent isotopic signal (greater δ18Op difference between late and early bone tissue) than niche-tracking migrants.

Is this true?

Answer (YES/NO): NO